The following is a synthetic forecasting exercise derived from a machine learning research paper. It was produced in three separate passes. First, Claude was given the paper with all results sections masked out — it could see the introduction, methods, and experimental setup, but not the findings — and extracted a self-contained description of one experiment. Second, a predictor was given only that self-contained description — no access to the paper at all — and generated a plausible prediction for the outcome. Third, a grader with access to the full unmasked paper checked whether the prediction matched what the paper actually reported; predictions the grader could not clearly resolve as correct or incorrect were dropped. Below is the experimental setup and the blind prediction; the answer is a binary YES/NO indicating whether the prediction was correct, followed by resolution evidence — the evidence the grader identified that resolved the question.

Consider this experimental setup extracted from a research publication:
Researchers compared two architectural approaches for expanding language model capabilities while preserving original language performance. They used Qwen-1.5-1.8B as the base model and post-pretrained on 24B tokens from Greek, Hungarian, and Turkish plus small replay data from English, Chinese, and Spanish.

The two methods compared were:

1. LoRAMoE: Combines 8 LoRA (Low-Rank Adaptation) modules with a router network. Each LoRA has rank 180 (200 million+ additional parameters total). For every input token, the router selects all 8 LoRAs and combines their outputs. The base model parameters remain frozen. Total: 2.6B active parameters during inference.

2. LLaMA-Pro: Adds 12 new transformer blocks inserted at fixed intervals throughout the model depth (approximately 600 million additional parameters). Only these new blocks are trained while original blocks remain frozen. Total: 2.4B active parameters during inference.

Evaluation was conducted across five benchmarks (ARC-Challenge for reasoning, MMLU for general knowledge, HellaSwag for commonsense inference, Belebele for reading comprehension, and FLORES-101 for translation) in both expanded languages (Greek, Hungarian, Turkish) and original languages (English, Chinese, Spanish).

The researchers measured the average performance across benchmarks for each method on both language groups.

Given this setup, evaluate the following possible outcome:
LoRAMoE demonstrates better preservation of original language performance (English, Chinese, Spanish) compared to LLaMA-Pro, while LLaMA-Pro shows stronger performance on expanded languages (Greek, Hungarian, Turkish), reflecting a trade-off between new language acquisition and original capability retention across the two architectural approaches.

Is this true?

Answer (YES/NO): NO